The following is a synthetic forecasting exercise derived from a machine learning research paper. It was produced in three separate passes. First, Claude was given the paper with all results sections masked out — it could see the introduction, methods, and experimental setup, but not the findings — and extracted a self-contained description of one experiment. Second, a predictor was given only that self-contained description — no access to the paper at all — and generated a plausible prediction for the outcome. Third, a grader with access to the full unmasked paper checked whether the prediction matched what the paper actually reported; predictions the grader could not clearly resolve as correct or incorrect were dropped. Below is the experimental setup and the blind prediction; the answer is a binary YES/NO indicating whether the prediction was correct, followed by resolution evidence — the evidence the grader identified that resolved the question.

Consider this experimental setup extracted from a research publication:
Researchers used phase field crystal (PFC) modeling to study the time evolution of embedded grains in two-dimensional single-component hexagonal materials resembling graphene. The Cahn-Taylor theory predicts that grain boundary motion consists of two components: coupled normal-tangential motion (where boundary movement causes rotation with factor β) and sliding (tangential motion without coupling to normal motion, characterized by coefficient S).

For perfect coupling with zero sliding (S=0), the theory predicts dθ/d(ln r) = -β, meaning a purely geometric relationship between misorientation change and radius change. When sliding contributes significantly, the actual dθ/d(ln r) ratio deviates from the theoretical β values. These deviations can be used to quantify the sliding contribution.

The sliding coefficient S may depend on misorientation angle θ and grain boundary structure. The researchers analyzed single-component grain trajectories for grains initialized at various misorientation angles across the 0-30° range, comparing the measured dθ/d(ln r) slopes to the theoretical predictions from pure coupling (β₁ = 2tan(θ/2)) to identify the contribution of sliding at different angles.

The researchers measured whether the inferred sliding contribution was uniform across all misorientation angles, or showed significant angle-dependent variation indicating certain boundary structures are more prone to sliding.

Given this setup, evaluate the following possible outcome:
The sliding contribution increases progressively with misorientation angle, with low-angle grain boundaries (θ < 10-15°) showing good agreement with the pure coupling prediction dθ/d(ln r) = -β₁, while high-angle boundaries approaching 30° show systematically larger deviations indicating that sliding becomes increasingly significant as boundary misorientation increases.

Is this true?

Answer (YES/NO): NO